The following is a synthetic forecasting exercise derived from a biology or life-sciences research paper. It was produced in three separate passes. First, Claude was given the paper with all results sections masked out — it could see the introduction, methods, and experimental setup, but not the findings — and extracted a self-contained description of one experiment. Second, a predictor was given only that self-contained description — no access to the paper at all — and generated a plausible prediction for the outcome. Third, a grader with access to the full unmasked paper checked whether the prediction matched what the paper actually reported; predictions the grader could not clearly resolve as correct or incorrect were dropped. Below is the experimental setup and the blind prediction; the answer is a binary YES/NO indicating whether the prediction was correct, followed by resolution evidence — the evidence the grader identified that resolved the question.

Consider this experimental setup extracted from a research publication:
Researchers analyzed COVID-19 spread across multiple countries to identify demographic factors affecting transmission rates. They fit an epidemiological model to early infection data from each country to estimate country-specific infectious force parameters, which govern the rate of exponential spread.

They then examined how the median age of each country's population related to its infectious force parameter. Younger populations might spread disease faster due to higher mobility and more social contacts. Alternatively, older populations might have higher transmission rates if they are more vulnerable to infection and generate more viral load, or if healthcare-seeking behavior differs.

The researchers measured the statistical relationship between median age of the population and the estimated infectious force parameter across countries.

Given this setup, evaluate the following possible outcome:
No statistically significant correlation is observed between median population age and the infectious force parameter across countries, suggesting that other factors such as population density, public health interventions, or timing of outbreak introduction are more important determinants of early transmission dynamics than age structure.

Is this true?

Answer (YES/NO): NO